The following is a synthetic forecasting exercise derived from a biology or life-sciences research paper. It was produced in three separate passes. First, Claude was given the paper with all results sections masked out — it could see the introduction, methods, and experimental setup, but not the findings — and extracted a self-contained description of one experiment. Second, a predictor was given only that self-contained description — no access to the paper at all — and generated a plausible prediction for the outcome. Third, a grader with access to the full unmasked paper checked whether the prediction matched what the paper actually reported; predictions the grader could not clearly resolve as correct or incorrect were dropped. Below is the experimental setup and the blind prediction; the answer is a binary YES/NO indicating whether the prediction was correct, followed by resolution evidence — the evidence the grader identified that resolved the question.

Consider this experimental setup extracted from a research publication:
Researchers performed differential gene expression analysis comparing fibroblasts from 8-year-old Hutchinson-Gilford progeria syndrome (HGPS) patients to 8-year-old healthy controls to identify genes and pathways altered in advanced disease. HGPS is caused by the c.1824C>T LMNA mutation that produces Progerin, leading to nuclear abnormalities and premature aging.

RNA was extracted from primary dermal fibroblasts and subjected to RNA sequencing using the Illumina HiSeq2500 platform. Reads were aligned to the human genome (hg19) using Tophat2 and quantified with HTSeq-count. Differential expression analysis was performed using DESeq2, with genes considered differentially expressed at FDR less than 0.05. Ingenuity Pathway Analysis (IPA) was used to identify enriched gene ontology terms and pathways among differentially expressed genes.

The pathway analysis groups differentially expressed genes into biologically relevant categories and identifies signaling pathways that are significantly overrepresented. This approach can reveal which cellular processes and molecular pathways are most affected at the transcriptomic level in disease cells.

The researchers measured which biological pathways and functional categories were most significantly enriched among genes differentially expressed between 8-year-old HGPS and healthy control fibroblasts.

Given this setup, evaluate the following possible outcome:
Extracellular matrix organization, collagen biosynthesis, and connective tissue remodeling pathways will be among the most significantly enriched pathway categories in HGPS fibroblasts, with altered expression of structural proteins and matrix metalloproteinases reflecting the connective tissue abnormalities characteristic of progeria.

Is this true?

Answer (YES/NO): YES